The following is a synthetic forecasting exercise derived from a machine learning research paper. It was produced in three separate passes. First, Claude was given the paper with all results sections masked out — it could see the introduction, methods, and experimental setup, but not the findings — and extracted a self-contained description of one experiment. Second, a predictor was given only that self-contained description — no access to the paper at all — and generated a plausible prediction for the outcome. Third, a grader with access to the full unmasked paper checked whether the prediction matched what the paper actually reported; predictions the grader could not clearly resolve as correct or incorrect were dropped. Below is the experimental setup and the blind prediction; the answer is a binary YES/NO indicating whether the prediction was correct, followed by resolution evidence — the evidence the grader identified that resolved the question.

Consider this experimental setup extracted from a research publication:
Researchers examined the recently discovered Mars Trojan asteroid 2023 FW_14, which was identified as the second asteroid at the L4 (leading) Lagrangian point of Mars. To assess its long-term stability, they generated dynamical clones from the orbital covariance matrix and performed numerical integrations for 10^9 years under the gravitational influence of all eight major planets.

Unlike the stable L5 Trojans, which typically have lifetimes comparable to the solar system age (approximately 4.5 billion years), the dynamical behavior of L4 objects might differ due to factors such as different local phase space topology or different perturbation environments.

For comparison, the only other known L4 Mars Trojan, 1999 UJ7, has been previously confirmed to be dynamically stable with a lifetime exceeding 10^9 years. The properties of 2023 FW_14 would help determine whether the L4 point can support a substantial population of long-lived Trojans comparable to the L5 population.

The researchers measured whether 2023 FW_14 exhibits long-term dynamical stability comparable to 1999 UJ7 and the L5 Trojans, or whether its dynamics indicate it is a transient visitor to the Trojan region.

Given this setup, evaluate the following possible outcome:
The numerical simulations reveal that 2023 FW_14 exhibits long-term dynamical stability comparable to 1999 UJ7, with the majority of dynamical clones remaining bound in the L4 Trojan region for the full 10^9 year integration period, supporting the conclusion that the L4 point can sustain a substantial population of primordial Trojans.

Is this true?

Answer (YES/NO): NO